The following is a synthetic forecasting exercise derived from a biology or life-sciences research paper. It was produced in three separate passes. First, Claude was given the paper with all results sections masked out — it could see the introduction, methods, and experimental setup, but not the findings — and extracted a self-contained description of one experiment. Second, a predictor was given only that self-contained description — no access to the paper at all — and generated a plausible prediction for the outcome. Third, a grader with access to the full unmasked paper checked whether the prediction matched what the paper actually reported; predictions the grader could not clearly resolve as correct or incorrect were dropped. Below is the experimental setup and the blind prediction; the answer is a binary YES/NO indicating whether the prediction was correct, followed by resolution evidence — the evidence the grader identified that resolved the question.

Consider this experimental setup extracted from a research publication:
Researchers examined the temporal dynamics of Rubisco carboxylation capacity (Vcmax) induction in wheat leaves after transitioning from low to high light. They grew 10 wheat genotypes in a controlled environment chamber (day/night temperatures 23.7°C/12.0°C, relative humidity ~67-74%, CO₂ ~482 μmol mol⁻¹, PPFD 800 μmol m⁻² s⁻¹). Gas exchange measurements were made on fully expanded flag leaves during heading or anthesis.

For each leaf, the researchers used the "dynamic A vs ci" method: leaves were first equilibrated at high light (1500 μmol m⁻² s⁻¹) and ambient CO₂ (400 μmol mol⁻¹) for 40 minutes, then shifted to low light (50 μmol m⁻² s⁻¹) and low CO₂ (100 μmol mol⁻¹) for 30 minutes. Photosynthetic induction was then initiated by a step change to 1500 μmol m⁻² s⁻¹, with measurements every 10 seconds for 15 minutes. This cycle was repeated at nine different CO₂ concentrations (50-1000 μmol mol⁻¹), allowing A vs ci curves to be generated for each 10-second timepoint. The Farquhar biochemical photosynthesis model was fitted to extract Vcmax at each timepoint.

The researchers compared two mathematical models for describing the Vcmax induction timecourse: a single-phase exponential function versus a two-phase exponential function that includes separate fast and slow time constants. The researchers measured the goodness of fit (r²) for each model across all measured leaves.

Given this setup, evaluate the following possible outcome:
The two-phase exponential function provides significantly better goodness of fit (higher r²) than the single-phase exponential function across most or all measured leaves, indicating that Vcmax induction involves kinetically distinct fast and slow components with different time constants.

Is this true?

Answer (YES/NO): YES